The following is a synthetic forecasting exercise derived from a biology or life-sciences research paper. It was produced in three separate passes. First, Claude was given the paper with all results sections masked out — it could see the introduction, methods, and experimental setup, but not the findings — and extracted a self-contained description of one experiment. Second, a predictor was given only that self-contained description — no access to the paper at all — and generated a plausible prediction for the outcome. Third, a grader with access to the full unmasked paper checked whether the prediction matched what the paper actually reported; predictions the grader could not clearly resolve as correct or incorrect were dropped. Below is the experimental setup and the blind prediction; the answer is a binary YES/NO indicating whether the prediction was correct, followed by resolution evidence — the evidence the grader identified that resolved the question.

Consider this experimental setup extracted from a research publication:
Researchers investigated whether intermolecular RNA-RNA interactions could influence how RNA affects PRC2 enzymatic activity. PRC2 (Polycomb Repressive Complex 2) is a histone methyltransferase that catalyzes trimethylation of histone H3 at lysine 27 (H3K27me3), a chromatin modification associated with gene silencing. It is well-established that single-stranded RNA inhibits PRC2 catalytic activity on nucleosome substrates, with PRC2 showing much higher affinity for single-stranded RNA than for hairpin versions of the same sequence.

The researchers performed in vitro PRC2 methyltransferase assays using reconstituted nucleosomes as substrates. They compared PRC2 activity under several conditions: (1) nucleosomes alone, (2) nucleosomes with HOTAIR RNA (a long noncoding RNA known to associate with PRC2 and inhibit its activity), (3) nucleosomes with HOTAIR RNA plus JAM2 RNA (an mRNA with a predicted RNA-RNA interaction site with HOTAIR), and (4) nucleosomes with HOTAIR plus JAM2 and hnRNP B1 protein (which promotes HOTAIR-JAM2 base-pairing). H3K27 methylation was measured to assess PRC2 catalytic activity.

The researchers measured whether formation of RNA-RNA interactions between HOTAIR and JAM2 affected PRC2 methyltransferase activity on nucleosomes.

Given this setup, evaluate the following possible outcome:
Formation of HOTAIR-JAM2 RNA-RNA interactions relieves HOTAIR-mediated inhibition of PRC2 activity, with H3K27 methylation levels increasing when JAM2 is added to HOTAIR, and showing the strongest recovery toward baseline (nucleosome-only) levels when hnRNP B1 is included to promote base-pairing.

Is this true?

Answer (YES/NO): NO